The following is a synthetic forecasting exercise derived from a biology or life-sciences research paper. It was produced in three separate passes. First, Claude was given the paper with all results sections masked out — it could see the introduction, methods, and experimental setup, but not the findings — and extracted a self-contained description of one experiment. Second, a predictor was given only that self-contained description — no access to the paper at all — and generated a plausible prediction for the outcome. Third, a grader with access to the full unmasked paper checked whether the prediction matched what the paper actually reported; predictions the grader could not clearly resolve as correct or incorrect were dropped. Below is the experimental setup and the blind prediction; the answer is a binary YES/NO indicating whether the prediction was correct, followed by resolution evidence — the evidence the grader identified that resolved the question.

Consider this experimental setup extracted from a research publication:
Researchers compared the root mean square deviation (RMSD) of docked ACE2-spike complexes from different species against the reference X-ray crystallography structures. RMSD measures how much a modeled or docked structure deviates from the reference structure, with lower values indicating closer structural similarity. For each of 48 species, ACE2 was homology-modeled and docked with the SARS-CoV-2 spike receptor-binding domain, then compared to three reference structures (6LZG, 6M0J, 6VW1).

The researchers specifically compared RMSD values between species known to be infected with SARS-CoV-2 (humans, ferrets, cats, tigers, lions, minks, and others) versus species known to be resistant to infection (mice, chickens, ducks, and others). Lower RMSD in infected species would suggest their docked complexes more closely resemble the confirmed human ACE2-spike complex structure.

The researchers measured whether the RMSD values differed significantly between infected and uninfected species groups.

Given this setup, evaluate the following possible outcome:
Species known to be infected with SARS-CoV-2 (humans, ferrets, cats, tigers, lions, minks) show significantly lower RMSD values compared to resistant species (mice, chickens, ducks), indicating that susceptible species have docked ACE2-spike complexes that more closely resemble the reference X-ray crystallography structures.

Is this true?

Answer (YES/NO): YES